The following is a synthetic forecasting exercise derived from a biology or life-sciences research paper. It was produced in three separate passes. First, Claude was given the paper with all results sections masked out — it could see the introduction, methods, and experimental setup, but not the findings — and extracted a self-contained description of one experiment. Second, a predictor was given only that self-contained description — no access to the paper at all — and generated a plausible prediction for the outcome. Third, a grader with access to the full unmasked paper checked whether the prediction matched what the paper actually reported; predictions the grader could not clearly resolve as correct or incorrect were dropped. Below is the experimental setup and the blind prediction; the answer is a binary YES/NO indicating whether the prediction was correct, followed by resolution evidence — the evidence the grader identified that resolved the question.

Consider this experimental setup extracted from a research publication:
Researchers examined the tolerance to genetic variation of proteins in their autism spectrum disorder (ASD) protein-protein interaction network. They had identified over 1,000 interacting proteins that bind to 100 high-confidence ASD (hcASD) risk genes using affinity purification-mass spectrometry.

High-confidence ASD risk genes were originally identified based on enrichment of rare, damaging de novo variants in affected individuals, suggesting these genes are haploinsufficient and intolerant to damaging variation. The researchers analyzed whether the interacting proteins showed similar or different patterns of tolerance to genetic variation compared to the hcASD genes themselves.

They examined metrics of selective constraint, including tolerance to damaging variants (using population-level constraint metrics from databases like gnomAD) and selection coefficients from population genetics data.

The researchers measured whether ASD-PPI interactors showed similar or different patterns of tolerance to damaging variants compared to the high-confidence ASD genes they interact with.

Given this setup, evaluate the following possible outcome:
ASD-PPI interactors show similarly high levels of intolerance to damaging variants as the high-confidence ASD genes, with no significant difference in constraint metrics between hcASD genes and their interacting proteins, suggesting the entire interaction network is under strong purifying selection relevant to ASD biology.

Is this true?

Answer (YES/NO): NO